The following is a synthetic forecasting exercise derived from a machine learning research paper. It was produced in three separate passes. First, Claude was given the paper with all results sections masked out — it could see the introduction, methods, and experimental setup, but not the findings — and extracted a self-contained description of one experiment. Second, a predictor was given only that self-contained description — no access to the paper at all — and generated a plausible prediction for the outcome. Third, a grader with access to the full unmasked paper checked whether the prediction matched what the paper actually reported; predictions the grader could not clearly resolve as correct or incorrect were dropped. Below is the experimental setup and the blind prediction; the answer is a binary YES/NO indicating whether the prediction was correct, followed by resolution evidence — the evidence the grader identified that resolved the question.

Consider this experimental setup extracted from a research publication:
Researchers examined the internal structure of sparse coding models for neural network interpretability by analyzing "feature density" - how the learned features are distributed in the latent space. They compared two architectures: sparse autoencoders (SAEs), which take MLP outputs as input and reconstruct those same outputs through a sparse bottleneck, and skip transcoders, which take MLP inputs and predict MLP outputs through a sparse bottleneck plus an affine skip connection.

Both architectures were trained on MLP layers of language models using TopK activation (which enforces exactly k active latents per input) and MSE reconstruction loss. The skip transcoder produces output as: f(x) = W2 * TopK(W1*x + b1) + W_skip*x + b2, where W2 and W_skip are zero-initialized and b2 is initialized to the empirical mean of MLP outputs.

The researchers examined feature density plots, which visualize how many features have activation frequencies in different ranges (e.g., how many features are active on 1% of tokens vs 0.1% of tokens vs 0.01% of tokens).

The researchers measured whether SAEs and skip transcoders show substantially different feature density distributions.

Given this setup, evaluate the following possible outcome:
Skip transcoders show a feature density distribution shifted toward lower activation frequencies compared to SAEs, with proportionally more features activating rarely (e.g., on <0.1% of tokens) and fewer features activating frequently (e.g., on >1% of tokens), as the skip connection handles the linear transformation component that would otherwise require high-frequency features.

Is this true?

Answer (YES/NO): NO